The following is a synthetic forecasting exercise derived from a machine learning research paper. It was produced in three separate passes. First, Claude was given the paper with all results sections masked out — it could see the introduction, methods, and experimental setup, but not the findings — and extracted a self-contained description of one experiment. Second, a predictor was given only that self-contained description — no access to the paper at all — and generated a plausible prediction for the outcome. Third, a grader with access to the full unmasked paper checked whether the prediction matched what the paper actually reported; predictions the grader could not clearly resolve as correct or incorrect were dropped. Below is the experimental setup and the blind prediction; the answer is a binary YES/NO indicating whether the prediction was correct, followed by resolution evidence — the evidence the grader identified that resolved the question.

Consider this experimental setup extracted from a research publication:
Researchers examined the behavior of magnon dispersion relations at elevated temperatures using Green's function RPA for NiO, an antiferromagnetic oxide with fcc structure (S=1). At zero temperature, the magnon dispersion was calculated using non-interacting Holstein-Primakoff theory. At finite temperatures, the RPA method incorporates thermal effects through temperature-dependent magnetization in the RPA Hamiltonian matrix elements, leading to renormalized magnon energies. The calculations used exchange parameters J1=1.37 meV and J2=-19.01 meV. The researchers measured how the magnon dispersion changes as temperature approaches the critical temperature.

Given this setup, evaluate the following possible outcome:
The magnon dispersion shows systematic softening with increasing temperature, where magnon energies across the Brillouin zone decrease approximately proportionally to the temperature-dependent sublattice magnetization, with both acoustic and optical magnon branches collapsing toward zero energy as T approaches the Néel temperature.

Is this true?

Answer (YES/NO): NO